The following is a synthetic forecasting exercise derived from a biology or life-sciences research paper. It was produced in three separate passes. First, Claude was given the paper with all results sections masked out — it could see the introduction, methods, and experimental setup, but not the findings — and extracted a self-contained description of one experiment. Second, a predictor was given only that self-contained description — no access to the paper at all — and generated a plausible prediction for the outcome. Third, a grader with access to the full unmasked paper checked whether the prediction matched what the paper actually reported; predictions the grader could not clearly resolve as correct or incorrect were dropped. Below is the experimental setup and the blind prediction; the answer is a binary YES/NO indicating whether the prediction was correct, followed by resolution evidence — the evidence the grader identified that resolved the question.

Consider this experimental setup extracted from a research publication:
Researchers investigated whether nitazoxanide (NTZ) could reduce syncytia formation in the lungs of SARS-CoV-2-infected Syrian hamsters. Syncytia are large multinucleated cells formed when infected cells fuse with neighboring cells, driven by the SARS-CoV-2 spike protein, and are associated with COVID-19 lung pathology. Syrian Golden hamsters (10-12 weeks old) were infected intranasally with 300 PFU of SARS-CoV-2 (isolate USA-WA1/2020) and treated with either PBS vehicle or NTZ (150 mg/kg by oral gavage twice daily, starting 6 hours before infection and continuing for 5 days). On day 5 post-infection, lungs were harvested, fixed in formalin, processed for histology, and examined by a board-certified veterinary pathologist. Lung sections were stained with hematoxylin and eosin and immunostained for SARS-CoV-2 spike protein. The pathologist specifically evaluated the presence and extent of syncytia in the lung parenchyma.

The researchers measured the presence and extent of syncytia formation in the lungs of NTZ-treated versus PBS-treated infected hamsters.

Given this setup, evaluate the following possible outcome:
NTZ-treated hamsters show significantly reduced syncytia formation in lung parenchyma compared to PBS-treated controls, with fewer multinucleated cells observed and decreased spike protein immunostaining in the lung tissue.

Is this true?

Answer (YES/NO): NO